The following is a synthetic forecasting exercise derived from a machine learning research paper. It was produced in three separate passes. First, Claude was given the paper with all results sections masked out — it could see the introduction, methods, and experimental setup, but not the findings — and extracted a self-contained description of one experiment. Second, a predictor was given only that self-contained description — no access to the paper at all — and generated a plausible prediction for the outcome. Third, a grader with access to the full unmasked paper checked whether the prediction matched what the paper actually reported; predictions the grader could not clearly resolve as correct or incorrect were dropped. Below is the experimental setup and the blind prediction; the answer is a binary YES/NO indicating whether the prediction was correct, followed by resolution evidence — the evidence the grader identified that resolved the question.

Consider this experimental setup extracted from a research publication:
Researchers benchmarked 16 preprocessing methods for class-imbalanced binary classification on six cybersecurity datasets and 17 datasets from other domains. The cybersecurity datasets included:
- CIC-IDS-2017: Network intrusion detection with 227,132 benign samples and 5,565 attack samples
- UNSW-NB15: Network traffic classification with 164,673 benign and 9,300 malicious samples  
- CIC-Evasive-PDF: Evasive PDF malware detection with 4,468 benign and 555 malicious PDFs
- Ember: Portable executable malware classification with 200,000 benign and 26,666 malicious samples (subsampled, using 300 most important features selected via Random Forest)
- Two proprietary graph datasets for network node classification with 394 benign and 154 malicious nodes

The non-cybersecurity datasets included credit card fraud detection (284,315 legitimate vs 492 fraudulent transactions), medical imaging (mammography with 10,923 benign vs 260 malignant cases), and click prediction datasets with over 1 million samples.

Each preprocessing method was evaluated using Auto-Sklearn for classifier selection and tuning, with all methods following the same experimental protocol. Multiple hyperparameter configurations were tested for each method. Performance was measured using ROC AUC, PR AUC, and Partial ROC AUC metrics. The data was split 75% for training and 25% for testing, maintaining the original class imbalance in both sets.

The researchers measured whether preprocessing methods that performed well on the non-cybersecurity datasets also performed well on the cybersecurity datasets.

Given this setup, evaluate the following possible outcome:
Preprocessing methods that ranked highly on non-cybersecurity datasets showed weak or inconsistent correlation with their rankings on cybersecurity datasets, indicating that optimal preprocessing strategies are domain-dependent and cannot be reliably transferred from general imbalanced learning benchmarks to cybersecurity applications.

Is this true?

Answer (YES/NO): NO